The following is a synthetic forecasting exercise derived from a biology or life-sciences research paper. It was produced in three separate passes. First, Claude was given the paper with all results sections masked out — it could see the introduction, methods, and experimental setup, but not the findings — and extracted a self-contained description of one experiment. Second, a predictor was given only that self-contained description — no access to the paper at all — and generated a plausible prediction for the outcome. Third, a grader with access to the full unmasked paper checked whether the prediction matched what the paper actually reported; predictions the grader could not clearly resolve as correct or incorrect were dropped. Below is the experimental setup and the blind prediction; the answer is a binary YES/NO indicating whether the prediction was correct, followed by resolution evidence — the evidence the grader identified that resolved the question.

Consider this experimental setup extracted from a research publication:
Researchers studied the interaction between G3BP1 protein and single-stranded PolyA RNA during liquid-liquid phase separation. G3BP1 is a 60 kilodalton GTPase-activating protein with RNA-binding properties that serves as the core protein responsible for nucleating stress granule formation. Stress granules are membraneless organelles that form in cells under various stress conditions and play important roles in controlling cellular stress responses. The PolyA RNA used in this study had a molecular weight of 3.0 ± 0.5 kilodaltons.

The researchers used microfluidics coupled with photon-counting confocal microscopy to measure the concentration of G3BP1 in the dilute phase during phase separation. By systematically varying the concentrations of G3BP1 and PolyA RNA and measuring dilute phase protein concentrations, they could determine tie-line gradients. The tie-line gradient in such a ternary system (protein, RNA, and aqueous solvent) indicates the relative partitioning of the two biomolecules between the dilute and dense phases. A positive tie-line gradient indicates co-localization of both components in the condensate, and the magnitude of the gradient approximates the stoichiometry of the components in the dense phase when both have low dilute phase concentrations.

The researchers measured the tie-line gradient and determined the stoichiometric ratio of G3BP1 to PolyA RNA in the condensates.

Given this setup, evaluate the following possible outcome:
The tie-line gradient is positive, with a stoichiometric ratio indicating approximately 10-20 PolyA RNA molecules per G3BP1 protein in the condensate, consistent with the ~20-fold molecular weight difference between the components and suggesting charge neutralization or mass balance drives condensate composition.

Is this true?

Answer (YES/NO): NO